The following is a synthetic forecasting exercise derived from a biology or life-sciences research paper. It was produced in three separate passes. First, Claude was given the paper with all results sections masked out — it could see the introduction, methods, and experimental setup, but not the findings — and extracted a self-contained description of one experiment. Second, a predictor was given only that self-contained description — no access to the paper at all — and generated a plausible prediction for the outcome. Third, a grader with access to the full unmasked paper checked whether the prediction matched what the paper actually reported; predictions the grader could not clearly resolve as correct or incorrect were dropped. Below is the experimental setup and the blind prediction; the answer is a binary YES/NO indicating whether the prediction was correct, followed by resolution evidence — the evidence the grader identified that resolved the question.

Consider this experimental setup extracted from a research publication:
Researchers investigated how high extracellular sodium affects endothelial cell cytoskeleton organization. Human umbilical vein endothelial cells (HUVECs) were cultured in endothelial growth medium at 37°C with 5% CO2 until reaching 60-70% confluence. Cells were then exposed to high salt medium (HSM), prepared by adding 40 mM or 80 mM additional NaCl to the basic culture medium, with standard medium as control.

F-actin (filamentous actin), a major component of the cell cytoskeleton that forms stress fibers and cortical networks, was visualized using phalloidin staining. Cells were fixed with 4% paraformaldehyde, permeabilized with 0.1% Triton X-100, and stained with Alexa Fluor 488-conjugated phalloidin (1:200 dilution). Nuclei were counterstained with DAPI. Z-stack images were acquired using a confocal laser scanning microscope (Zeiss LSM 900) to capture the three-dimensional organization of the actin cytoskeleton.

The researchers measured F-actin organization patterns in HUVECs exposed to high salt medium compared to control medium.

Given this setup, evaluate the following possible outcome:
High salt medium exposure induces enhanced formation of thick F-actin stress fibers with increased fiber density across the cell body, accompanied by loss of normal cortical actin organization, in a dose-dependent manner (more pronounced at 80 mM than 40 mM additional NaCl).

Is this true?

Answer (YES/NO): NO